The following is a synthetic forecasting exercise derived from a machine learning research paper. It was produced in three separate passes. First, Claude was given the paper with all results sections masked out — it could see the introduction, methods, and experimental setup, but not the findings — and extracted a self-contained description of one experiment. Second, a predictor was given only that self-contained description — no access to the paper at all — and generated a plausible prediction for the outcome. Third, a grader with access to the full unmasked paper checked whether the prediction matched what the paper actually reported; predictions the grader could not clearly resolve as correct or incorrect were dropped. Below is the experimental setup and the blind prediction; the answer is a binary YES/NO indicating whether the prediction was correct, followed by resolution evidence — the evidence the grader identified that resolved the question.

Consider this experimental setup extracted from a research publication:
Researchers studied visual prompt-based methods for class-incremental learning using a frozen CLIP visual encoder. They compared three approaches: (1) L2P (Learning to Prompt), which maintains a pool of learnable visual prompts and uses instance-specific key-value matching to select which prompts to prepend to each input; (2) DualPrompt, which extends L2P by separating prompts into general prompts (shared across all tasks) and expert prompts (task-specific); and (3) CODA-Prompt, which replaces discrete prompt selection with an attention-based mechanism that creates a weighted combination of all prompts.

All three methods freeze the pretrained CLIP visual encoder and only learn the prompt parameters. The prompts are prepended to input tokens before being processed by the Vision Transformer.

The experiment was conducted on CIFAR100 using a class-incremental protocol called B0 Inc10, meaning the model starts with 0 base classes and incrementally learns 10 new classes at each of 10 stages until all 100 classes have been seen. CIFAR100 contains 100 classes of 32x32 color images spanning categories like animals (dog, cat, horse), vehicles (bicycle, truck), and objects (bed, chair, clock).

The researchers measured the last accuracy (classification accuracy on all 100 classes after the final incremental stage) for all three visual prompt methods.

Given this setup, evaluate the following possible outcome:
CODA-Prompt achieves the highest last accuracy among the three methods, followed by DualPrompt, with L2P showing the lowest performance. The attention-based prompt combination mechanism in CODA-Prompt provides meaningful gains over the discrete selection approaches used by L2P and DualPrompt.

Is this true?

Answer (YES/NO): NO